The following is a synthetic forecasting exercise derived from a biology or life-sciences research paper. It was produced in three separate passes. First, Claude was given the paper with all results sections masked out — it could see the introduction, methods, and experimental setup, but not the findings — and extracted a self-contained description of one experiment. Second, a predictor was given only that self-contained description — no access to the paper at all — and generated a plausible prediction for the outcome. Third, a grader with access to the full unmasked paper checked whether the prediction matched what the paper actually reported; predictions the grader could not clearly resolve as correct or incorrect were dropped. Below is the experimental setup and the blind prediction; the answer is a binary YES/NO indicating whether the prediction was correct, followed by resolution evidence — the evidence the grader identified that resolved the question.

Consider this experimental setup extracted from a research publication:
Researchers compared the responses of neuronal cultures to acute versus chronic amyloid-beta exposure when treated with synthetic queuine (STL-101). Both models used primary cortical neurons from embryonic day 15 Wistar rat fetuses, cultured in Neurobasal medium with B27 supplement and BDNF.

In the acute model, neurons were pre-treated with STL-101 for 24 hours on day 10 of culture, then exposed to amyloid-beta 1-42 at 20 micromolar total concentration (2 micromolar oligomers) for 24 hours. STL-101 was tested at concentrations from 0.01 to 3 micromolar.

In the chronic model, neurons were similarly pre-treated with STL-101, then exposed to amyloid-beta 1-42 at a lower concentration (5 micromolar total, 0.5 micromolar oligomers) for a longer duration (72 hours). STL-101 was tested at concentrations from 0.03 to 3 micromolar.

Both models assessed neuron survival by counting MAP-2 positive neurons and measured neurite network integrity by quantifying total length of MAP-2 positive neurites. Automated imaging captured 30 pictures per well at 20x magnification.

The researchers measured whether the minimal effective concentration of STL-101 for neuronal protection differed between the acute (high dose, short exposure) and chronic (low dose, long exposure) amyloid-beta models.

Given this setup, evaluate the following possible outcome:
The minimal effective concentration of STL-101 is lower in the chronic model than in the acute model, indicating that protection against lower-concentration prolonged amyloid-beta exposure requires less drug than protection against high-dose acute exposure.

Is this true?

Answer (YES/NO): NO